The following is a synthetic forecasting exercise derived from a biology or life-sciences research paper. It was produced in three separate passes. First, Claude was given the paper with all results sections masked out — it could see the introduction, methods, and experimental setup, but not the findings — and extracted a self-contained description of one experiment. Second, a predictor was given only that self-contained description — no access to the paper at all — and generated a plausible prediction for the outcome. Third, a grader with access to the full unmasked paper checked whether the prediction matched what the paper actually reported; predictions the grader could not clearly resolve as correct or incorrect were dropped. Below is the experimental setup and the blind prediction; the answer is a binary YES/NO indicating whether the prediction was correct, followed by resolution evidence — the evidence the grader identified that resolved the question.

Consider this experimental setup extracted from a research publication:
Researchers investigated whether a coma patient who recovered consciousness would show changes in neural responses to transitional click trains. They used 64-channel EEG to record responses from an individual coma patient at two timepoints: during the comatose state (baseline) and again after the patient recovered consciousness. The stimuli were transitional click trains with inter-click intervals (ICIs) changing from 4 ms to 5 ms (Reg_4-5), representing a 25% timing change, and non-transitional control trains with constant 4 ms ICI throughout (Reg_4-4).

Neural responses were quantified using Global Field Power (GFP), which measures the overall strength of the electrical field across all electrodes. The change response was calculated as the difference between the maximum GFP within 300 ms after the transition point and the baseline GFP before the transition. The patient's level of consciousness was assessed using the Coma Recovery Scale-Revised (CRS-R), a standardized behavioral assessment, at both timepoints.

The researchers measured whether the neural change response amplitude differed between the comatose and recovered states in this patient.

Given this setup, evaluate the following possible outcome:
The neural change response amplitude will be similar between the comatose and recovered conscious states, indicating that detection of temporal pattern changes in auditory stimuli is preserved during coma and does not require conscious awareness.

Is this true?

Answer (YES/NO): NO